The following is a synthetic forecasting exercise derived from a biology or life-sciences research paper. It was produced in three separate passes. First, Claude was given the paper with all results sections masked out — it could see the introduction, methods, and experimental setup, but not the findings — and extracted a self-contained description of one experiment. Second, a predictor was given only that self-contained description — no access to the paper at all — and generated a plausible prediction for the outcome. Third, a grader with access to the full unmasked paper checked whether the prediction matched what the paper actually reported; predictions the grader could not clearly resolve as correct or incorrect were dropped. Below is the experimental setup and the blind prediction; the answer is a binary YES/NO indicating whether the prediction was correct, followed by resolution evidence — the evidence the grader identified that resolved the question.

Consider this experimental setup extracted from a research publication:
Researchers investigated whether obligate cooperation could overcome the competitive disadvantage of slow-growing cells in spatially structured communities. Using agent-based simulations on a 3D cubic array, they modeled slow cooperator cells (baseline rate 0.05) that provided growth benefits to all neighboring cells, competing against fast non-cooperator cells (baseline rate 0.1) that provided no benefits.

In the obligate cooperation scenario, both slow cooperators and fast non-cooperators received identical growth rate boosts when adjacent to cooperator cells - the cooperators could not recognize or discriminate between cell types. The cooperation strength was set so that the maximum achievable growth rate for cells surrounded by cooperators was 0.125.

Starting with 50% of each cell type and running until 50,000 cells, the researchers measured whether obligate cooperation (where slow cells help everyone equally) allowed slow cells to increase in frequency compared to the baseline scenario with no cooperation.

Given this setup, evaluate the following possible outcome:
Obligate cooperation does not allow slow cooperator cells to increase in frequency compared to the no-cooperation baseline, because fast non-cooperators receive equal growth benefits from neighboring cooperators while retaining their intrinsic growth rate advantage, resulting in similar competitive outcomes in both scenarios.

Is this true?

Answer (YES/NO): NO